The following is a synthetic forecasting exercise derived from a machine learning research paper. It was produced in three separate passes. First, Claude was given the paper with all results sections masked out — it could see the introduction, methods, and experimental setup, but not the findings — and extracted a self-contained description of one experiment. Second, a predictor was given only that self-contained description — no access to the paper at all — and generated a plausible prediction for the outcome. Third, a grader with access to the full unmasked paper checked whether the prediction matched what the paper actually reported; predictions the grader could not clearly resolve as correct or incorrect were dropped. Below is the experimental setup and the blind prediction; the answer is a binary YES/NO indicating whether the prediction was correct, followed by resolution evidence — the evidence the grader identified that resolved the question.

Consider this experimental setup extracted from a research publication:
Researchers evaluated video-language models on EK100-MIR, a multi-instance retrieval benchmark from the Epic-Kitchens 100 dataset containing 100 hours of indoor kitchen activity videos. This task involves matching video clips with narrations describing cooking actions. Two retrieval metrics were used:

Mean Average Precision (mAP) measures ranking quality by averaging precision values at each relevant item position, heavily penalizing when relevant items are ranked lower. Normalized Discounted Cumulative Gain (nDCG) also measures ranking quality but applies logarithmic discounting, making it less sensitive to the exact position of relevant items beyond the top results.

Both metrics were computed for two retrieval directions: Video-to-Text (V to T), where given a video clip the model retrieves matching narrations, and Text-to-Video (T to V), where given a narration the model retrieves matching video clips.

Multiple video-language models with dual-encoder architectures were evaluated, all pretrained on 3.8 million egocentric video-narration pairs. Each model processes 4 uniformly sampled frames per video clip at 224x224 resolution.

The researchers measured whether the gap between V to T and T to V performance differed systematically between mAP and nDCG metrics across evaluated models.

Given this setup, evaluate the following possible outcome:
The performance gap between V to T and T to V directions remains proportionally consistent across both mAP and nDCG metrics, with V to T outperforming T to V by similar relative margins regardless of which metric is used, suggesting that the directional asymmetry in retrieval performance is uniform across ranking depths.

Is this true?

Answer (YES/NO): NO